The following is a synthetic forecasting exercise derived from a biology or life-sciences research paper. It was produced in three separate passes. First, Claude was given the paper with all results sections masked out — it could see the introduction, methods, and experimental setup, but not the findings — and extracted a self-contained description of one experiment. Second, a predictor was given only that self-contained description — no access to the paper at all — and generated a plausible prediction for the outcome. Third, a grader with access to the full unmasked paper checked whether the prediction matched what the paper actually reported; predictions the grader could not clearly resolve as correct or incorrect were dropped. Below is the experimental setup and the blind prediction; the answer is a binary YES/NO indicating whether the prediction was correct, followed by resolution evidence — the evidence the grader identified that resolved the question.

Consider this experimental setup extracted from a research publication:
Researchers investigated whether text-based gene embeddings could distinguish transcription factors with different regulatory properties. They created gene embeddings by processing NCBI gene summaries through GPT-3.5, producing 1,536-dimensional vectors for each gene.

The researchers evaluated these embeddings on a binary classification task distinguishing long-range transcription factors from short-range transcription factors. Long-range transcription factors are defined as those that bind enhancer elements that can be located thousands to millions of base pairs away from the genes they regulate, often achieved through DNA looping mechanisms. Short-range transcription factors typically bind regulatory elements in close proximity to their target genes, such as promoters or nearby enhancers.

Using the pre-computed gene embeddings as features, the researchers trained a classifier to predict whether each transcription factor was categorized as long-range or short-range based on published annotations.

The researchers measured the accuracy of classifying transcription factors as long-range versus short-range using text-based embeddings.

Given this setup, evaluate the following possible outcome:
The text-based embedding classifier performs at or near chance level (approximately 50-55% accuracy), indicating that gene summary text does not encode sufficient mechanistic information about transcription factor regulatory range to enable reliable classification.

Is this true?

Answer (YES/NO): NO